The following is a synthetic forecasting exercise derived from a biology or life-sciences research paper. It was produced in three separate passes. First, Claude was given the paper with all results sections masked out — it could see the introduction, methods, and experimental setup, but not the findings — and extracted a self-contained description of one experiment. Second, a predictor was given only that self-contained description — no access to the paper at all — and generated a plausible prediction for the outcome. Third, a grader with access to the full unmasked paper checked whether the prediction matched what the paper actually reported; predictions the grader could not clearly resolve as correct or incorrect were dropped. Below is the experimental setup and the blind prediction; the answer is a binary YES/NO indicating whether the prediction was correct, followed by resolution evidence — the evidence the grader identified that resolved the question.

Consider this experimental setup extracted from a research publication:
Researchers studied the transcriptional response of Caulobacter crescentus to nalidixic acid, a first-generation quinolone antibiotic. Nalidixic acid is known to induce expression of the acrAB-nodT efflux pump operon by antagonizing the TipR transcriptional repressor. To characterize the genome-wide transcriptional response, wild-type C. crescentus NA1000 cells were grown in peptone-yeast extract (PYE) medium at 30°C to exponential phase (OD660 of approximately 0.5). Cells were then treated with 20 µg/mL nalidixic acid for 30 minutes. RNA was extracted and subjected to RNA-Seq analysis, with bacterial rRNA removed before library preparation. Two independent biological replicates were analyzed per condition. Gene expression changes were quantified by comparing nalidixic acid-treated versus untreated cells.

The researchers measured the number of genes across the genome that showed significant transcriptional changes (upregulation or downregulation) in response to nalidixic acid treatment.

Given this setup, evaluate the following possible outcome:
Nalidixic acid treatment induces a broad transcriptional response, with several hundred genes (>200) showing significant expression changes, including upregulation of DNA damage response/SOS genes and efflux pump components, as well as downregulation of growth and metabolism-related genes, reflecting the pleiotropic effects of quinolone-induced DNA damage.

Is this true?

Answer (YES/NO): NO